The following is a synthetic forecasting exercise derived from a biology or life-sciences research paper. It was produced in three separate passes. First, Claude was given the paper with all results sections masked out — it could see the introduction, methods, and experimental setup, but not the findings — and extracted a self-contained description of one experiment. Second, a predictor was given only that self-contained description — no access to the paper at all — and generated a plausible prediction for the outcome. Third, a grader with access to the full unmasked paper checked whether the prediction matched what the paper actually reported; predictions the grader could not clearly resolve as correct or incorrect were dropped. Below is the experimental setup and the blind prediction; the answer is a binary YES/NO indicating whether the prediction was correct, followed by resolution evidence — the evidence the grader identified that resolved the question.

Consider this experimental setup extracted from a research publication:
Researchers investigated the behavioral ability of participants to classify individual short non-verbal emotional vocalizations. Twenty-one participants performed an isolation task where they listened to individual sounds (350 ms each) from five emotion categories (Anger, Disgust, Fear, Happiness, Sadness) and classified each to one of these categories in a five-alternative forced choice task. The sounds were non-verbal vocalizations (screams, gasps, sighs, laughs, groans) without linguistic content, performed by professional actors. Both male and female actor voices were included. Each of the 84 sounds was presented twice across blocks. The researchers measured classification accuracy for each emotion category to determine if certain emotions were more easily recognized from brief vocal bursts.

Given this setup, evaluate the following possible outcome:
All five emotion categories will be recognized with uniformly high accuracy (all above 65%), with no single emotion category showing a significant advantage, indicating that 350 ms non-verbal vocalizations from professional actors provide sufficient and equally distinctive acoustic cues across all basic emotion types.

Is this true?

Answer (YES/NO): NO